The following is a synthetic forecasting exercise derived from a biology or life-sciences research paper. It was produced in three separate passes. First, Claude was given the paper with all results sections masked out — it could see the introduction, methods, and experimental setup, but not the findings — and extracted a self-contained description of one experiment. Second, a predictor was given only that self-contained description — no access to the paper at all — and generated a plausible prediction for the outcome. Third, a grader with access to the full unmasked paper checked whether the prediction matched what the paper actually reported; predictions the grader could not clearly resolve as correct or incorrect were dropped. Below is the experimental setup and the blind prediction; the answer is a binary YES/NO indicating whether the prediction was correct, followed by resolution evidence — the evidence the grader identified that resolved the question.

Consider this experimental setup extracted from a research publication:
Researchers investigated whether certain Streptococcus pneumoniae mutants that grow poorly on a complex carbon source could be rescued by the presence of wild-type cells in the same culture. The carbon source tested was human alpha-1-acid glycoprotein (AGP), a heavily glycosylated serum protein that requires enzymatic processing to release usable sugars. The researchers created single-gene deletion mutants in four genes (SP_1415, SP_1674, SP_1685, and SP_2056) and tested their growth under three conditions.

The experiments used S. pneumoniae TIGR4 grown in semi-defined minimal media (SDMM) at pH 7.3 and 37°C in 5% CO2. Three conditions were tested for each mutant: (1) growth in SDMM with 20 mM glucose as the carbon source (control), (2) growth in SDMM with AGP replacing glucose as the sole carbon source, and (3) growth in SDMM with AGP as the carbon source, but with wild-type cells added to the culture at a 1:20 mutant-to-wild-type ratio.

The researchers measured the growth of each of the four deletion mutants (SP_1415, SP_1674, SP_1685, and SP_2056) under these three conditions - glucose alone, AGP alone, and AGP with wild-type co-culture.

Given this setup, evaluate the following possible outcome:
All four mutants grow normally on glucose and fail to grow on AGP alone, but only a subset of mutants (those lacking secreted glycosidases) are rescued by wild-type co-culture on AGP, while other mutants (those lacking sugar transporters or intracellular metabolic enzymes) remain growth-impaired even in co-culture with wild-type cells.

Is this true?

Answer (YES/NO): NO